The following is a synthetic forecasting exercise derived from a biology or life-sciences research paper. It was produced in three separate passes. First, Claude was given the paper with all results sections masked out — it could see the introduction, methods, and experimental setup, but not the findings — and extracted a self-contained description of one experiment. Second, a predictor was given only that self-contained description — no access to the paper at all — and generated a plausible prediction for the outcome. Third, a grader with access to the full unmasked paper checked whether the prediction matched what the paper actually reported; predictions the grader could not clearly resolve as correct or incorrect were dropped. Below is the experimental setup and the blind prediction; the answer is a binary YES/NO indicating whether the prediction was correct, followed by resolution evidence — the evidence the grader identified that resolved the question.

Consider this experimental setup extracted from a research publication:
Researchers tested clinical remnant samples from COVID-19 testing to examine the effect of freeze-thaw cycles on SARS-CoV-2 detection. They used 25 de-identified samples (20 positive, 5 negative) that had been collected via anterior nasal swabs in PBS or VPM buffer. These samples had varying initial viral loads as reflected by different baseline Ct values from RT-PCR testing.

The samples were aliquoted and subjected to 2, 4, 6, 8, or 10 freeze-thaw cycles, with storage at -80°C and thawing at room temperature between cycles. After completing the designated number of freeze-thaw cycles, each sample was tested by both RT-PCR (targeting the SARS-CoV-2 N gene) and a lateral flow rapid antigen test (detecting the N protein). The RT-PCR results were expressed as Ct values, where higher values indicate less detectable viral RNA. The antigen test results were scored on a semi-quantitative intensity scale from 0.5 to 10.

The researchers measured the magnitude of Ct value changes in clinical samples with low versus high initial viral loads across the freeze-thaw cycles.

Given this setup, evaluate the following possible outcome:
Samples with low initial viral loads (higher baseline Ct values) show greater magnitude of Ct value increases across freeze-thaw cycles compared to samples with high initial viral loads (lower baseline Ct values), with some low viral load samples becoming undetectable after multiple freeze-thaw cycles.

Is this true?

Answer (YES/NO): NO